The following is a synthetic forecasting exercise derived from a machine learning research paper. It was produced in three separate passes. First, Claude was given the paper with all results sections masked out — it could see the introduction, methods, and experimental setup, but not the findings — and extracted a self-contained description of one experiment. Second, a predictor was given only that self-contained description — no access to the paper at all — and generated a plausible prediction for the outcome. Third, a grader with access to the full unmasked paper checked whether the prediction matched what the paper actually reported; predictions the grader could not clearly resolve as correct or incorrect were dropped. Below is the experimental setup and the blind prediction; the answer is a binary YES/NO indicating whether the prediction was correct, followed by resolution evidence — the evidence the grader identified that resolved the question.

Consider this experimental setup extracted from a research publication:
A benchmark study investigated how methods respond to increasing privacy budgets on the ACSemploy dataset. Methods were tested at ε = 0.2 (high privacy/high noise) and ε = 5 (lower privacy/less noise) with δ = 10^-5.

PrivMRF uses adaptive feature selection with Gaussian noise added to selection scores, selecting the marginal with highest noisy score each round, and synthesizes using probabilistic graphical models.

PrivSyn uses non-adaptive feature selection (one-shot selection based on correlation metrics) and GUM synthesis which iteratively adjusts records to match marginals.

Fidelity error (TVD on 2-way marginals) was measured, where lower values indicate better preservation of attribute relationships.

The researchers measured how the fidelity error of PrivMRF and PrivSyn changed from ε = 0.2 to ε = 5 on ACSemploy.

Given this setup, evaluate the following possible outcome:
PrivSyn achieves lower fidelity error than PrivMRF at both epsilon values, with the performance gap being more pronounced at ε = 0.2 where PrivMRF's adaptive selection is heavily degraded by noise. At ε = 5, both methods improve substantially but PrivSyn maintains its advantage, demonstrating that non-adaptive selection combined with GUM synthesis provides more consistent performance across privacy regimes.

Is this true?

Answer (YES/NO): NO